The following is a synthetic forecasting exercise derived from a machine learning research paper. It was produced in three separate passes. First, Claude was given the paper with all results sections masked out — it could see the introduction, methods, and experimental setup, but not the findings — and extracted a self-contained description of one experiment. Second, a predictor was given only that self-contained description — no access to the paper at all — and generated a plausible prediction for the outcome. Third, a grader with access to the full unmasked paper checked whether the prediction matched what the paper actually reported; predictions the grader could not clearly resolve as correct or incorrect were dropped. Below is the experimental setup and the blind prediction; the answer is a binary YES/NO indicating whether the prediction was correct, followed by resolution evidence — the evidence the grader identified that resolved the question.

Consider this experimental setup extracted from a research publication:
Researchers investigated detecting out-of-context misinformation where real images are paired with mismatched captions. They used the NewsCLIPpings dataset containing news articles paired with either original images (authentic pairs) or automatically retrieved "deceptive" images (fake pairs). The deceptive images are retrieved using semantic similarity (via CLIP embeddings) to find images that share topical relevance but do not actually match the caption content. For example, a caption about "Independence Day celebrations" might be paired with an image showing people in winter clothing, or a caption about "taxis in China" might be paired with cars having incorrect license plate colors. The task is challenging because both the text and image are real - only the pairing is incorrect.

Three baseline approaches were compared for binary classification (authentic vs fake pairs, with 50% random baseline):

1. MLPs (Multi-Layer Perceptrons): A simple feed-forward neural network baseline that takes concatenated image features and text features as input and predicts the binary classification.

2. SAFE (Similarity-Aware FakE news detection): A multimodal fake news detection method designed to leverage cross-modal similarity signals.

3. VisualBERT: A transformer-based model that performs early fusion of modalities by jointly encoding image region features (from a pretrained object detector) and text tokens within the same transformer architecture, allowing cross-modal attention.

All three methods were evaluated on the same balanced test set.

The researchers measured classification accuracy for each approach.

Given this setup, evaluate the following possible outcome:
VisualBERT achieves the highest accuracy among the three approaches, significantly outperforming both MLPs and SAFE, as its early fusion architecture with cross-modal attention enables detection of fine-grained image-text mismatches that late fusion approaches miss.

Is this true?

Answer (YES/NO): NO